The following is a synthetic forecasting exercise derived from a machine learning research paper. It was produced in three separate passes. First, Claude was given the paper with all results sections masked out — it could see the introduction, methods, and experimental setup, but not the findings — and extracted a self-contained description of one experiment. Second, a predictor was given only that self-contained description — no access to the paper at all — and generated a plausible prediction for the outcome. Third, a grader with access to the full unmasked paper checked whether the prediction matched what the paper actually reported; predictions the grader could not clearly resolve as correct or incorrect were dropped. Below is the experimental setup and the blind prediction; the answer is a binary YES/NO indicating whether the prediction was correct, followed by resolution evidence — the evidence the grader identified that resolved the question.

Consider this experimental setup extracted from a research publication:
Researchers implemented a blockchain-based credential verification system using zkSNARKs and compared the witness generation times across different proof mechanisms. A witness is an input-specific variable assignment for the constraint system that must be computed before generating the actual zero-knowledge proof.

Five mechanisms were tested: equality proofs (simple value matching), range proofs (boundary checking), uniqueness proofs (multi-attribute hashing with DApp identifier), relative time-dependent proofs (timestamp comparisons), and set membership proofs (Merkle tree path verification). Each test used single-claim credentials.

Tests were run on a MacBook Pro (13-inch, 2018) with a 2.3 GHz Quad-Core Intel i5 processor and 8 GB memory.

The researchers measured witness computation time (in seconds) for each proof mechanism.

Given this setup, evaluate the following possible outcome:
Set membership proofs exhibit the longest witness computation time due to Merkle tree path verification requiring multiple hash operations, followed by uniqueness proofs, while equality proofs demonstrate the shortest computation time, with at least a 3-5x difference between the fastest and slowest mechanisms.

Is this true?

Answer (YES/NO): NO